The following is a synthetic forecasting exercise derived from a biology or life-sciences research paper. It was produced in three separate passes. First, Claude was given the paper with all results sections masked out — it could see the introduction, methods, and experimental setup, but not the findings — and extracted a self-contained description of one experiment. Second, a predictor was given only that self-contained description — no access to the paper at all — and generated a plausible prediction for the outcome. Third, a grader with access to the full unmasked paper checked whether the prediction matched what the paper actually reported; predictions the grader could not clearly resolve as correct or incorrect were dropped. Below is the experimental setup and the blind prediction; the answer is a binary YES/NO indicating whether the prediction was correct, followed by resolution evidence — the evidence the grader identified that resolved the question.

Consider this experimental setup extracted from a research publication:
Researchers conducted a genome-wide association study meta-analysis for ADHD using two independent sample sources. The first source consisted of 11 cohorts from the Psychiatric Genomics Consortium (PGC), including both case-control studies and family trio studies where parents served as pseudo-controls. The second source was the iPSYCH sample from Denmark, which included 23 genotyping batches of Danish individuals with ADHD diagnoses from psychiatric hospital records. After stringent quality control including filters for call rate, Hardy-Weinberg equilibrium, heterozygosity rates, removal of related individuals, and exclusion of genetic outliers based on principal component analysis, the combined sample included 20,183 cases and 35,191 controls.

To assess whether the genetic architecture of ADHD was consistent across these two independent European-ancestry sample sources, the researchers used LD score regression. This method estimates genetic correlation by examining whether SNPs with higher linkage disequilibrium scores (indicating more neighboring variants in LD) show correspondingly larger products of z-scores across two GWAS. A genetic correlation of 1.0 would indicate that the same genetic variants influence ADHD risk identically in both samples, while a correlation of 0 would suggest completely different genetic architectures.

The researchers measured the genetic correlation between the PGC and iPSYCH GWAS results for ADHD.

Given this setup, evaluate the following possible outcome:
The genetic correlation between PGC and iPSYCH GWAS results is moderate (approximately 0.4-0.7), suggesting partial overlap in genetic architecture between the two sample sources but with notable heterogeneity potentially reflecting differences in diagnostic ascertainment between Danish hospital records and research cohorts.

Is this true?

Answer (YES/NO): NO